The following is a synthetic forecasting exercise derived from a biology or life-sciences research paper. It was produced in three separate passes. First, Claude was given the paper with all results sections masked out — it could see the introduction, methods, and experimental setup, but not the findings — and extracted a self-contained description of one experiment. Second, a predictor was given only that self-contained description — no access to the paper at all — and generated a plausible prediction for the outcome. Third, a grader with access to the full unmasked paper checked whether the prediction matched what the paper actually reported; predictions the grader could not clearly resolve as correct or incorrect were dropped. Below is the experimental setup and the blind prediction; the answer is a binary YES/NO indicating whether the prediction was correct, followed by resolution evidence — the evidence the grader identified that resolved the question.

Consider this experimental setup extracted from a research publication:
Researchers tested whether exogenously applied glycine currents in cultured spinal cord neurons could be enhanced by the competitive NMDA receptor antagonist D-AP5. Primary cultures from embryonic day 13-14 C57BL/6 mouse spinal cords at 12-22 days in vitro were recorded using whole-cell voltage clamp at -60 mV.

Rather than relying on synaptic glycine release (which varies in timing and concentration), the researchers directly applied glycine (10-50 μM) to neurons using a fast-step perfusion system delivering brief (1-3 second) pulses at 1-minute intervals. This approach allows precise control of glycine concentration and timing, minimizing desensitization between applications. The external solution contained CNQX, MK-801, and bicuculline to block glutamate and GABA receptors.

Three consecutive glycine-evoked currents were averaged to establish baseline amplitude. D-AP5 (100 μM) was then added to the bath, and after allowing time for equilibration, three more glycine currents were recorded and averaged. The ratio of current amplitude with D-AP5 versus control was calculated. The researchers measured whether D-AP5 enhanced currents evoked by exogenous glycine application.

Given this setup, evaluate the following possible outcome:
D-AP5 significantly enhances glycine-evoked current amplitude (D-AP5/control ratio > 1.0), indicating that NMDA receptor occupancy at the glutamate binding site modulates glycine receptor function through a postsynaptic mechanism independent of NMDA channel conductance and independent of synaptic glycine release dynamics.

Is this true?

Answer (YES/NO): NO